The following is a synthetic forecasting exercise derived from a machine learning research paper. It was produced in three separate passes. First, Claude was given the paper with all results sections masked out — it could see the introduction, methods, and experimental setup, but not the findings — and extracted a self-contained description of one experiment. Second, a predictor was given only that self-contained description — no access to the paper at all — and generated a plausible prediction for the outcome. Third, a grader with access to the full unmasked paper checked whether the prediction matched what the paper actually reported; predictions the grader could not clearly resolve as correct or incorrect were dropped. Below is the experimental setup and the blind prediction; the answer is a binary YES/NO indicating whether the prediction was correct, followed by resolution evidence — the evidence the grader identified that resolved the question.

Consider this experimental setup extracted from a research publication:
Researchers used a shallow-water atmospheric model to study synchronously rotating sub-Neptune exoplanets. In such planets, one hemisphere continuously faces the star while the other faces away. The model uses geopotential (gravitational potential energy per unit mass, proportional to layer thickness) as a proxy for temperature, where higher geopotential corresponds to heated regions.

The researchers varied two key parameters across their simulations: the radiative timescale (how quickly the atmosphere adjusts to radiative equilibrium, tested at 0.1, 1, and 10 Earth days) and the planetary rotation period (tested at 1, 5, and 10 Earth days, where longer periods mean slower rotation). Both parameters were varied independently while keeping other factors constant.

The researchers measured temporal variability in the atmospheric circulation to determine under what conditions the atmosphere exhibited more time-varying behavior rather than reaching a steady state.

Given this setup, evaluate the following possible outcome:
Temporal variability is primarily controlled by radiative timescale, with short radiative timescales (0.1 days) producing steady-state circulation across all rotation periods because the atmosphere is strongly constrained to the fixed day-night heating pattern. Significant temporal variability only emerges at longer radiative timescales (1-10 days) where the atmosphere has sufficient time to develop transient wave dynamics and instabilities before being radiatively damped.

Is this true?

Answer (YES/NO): NO